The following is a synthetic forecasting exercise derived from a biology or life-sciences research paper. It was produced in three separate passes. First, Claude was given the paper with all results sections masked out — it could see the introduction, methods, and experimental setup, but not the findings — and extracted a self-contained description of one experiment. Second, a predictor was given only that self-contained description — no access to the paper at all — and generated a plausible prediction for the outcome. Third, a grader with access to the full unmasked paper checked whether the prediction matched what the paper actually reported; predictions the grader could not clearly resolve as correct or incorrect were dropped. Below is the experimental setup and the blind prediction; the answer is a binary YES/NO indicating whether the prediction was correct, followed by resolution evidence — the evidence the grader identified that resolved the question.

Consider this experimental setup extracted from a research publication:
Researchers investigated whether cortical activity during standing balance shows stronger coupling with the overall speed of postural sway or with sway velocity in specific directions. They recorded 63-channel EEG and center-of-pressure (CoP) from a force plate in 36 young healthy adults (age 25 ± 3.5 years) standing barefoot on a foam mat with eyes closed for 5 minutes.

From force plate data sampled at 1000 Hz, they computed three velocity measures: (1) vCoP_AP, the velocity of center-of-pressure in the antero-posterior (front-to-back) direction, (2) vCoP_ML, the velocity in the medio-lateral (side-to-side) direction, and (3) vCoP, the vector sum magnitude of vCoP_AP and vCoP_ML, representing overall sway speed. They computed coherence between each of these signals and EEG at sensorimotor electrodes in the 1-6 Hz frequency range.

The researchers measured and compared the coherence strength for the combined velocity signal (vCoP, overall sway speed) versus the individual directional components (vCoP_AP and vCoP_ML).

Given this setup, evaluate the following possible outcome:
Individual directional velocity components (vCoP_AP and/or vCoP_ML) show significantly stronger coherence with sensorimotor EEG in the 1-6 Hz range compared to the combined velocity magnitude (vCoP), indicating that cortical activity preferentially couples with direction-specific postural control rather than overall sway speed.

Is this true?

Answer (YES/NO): NO